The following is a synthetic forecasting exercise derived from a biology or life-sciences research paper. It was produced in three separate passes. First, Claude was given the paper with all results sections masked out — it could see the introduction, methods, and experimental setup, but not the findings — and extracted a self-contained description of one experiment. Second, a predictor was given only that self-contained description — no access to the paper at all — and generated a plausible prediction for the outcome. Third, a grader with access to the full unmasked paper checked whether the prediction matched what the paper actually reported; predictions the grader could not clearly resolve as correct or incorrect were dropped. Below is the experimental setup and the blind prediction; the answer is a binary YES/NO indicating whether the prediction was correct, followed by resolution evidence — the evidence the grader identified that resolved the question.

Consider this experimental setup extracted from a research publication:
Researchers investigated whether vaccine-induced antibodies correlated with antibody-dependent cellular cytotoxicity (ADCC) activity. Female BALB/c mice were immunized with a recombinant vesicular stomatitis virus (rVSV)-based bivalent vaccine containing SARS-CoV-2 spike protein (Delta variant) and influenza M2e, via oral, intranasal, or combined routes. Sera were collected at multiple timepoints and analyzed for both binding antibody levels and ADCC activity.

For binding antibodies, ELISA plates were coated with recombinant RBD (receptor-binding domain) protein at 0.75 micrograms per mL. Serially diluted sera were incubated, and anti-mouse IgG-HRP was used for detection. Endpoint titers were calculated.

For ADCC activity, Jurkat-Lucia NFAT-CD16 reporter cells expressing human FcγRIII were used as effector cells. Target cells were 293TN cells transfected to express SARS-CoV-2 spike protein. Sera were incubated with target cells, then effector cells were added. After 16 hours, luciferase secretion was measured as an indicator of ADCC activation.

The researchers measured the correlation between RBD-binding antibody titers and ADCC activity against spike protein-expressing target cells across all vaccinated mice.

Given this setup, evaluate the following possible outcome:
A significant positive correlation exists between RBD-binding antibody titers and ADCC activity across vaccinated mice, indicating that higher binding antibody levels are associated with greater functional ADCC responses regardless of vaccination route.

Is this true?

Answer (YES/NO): YES